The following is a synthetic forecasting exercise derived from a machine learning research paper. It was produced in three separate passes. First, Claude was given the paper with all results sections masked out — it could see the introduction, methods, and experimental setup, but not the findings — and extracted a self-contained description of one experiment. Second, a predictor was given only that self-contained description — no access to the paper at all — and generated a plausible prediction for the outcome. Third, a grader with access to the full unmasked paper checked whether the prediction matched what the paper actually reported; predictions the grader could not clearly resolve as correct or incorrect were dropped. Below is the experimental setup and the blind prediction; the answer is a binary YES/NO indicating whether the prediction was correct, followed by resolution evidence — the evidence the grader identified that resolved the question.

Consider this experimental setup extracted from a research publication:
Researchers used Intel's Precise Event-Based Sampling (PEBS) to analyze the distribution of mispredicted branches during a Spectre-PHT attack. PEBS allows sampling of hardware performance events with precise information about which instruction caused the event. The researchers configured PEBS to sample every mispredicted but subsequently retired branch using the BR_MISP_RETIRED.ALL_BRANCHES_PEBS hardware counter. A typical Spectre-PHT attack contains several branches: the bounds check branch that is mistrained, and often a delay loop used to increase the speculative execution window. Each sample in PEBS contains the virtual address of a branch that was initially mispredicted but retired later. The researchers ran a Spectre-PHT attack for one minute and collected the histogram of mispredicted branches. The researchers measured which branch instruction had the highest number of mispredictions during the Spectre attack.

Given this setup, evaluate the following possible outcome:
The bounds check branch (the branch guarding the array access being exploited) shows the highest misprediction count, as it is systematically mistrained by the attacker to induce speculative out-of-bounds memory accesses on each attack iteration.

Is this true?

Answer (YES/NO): NO